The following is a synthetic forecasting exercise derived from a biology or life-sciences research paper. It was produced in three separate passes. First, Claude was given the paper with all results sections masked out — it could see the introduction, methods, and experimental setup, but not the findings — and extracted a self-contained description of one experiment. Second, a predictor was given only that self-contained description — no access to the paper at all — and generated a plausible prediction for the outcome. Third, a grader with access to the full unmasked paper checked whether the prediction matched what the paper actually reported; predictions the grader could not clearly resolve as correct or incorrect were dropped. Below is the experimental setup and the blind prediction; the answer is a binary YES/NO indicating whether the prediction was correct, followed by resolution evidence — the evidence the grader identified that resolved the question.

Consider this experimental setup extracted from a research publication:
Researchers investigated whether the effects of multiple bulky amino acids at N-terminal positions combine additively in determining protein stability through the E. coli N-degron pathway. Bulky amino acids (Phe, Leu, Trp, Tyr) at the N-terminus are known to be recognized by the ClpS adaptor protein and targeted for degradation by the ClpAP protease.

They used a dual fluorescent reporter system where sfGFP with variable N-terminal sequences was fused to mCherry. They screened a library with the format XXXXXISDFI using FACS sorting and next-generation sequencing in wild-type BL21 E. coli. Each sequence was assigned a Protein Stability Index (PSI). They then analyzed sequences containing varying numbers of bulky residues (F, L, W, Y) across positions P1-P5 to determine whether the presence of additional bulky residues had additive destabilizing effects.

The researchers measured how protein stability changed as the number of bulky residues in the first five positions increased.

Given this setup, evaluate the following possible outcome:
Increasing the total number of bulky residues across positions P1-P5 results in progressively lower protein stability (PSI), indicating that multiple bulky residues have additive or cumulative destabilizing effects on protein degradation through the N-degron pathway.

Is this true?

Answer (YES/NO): YES